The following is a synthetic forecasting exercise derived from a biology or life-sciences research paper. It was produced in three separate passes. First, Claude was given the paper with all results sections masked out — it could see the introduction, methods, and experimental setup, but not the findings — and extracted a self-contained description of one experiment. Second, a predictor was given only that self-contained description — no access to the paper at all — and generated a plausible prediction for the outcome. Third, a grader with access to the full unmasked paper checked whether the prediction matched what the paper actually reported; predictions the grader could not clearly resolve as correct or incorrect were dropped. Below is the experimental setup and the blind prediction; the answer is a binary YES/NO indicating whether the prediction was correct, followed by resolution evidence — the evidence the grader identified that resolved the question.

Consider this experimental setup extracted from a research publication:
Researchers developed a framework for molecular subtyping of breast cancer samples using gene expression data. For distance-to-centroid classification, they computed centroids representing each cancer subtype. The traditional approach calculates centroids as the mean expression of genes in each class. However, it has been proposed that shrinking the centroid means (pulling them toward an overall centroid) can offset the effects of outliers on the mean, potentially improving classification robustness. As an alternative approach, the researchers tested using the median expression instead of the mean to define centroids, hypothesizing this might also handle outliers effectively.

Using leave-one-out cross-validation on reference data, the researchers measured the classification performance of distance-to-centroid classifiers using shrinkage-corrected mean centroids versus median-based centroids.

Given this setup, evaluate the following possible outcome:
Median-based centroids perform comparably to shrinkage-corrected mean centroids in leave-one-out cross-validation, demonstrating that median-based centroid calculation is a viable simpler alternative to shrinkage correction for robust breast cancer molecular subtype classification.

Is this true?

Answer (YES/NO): YES